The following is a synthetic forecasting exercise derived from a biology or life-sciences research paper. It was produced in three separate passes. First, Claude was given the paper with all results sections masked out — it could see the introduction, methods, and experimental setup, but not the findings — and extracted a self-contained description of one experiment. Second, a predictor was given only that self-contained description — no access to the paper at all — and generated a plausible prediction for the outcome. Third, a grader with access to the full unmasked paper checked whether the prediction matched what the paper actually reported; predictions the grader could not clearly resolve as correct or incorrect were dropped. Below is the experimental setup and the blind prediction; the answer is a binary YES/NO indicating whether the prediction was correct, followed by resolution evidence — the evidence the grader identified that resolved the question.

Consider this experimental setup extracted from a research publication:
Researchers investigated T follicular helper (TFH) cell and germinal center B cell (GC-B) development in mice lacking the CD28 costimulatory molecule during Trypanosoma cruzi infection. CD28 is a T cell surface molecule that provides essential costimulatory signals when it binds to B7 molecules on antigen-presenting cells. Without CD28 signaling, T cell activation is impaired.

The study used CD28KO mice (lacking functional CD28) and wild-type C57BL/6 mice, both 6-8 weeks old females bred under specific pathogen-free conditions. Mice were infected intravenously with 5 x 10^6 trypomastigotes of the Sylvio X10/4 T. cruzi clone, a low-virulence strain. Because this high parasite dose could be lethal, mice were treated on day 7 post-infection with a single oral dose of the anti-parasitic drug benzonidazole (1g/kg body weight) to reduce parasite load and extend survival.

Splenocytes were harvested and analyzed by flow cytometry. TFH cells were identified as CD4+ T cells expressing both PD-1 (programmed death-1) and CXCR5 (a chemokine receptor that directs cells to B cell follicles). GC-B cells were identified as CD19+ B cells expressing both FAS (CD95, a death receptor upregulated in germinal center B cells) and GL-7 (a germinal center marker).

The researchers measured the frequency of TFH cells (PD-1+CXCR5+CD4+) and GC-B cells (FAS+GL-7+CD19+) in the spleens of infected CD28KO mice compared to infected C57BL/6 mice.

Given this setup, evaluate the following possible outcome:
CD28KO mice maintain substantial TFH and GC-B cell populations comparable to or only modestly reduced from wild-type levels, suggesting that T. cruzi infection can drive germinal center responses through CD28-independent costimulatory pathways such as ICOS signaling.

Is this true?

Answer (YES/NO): NO